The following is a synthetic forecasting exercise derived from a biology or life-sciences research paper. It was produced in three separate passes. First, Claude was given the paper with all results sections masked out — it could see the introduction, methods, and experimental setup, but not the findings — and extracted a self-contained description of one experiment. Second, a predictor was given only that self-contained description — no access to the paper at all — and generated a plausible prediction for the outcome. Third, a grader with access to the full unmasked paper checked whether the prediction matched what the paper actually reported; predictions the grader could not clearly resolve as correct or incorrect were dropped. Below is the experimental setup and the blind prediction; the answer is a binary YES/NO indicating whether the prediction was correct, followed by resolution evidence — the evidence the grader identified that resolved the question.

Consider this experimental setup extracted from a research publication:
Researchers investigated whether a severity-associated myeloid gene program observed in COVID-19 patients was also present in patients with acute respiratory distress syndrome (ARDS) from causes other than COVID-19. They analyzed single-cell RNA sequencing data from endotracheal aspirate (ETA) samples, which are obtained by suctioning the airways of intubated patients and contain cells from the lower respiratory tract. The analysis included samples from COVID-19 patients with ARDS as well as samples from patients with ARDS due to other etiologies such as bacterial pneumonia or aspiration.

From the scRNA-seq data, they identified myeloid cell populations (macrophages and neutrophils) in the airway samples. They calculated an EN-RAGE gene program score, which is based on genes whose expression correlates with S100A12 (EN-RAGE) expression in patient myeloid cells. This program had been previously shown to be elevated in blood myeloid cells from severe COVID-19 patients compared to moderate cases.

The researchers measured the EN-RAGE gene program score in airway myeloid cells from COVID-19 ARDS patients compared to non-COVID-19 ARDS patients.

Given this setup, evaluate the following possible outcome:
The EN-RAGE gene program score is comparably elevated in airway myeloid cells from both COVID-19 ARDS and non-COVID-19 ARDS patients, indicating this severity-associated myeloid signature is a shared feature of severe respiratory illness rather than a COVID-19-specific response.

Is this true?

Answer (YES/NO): YES